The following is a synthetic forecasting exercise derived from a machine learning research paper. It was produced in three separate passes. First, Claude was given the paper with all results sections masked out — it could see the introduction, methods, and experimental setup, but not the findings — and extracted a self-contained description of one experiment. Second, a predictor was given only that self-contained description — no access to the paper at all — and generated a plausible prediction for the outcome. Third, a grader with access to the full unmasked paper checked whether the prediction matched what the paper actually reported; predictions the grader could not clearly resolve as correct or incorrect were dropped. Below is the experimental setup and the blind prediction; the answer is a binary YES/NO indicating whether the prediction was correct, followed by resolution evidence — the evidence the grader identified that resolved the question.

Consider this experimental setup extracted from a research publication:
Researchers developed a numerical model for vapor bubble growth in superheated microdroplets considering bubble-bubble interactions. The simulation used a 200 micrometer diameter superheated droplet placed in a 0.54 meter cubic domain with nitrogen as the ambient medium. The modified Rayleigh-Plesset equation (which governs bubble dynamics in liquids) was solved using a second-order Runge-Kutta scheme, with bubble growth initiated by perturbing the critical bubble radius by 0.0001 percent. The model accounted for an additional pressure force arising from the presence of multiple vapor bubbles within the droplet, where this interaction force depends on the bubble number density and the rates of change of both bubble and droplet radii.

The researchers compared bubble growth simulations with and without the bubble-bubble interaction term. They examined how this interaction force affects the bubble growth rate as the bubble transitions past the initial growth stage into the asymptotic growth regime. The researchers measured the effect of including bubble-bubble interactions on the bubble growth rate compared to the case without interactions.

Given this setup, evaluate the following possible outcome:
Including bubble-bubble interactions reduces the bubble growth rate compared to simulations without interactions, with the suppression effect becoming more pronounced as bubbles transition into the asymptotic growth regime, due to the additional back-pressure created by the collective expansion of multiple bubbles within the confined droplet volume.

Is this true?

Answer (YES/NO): YES